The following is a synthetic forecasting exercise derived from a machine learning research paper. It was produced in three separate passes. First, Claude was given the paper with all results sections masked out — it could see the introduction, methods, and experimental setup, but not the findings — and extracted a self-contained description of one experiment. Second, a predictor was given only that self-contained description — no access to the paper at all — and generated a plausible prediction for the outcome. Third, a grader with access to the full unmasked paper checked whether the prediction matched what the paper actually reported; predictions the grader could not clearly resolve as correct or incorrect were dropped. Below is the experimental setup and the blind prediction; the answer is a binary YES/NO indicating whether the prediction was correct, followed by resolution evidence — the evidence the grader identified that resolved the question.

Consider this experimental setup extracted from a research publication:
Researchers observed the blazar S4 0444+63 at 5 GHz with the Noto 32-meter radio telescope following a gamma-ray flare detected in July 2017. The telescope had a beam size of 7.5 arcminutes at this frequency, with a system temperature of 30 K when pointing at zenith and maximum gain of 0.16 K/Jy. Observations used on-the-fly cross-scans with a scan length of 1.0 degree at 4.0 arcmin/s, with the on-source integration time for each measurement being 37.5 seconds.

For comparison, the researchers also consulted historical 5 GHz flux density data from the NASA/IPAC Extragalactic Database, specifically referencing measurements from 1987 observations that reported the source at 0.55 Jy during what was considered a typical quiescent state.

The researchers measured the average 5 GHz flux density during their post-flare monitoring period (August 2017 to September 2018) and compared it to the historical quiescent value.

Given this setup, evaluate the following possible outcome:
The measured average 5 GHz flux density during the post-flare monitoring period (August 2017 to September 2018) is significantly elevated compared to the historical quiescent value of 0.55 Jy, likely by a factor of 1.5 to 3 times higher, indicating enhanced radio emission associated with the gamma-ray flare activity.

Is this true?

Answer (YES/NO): NO